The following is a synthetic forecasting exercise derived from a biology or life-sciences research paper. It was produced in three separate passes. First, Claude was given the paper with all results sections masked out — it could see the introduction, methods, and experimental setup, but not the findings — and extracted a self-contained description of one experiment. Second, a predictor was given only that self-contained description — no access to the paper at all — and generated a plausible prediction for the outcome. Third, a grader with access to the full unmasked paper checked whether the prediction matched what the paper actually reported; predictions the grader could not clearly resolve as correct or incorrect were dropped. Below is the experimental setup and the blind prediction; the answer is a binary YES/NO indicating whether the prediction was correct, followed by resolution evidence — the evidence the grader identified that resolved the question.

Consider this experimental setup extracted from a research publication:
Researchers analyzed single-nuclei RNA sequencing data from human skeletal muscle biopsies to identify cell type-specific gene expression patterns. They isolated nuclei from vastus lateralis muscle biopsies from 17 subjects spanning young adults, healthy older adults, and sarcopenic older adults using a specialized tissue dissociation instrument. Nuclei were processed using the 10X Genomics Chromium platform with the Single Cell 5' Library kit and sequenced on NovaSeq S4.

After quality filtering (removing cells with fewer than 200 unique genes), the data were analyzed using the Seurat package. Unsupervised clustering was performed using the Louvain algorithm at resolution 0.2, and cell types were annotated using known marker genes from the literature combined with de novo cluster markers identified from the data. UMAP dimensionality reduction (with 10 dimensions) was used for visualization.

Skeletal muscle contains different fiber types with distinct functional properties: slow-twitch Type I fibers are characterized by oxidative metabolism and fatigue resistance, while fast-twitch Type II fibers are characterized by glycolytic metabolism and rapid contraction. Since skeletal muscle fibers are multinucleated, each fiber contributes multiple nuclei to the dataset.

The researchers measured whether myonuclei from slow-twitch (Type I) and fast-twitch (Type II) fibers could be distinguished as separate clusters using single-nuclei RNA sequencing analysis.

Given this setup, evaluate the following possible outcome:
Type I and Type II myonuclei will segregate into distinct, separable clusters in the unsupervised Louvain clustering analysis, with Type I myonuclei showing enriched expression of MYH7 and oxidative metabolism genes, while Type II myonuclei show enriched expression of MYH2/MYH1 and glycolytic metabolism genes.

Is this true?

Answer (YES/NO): YES